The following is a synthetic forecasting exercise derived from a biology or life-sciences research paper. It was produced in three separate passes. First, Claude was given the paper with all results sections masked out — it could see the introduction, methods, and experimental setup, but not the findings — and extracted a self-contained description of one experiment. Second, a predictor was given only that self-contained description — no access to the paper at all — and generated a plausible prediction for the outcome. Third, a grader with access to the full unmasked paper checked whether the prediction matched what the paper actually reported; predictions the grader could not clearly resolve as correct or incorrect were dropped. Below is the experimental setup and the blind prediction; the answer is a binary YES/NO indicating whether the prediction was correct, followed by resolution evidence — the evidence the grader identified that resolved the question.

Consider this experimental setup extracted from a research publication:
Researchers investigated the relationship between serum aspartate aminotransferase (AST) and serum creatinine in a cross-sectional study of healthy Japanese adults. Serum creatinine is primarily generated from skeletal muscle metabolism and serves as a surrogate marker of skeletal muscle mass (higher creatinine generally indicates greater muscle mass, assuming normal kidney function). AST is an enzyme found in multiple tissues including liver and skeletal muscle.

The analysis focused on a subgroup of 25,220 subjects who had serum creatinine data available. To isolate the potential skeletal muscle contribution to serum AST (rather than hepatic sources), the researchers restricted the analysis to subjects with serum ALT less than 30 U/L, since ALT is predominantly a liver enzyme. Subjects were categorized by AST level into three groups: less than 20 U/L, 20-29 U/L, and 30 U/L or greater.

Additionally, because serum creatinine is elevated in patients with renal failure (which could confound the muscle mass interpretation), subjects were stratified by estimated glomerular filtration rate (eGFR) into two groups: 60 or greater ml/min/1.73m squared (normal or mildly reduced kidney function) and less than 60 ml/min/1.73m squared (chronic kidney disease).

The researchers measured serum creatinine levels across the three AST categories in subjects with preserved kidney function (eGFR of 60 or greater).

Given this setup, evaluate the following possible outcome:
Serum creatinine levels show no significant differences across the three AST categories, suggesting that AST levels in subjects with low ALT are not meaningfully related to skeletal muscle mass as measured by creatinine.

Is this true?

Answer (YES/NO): NO